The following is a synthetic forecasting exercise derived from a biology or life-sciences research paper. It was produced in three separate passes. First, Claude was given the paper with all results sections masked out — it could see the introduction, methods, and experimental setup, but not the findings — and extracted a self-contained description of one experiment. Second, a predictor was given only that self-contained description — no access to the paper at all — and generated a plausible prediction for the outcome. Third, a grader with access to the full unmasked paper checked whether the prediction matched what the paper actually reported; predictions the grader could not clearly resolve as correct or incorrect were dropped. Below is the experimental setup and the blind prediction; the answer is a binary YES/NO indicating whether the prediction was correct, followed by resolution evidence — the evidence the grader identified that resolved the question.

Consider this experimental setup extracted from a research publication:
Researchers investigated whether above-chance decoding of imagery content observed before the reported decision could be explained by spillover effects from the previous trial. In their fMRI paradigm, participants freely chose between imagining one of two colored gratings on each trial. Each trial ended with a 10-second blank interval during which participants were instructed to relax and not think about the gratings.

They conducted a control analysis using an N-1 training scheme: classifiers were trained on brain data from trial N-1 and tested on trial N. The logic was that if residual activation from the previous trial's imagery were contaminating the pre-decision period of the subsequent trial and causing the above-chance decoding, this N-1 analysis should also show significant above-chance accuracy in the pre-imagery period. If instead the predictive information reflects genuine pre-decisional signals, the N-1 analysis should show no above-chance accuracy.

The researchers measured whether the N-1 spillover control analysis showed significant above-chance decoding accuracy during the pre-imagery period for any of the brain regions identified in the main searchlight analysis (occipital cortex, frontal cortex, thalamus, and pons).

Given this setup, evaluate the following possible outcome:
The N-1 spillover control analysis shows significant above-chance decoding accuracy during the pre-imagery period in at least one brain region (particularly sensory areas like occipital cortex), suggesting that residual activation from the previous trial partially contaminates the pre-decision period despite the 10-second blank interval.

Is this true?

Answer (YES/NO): NO